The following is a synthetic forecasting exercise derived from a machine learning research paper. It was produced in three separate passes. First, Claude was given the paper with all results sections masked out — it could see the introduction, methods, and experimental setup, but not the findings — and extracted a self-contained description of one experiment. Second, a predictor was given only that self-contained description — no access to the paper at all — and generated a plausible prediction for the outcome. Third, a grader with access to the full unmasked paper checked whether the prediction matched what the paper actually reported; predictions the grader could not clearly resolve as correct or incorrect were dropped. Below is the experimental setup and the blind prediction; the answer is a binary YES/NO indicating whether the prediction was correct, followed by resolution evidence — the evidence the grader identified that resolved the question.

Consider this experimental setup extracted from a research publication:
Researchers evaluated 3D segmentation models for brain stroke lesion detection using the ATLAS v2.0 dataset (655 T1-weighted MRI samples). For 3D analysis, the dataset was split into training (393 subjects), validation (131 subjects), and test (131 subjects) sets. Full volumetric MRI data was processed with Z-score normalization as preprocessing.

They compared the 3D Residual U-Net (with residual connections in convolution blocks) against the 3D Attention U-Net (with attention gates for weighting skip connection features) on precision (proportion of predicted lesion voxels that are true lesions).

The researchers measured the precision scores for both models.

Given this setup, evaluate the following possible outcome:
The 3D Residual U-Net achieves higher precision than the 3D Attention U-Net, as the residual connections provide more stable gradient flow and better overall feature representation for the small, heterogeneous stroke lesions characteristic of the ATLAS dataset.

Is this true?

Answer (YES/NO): YES